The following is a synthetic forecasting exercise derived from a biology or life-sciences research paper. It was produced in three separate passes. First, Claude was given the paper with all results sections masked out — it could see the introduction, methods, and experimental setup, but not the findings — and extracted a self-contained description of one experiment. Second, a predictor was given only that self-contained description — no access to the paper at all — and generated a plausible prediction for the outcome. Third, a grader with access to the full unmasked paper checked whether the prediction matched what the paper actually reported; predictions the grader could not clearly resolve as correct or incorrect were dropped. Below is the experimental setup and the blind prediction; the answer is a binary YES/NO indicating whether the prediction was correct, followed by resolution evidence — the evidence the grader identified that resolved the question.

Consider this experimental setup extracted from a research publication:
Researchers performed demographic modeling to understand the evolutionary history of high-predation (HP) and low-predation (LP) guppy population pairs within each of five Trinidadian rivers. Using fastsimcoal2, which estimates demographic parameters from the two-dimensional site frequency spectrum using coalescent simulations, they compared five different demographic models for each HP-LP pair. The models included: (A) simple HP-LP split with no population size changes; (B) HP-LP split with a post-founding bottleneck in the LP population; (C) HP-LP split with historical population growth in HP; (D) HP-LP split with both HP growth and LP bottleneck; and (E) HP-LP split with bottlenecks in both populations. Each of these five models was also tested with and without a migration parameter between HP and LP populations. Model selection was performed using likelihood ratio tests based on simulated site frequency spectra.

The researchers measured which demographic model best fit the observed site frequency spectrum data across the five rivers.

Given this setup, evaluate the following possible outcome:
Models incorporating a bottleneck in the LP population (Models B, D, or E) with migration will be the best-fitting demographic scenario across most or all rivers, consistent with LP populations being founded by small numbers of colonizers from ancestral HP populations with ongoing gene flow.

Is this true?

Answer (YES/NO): YES